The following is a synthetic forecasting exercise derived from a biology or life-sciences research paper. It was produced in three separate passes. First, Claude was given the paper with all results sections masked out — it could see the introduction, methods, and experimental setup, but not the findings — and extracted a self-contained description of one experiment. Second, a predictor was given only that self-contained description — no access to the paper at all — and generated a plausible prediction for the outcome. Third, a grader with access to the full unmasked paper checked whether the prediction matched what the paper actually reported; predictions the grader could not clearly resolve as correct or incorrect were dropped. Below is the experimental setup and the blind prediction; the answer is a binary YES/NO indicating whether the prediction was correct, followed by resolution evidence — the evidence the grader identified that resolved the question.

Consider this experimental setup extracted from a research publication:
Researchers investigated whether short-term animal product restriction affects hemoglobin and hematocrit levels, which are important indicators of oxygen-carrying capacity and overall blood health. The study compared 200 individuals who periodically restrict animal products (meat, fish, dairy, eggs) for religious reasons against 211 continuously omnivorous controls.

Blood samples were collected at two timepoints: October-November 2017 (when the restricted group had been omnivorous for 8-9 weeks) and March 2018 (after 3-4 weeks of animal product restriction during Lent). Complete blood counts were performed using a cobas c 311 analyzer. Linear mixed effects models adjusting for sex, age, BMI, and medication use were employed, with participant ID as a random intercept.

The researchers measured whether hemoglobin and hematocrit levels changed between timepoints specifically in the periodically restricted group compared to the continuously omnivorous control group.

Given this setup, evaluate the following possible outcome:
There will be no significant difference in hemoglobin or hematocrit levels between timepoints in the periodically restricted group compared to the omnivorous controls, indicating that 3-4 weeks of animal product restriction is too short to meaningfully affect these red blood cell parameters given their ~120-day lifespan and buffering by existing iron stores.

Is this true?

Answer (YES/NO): NO